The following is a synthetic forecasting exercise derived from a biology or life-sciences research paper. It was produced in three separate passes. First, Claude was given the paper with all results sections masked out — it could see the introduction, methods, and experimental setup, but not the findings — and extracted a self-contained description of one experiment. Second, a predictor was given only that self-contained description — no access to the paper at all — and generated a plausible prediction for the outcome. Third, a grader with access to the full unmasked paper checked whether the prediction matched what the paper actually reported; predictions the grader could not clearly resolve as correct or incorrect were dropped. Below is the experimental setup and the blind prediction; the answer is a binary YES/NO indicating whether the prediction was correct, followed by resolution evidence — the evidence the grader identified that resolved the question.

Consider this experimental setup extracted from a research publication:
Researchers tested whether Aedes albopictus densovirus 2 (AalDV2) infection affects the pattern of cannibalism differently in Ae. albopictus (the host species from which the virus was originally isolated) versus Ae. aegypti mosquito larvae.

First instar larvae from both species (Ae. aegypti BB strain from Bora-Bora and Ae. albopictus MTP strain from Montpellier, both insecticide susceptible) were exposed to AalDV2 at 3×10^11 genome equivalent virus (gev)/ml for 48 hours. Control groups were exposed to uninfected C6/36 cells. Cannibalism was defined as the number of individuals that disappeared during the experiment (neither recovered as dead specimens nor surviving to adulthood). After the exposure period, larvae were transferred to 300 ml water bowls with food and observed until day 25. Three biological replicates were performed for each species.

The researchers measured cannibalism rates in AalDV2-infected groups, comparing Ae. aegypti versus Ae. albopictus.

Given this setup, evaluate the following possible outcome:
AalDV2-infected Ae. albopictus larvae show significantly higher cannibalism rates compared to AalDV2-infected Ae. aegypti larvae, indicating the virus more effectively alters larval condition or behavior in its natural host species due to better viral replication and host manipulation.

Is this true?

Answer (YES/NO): NO